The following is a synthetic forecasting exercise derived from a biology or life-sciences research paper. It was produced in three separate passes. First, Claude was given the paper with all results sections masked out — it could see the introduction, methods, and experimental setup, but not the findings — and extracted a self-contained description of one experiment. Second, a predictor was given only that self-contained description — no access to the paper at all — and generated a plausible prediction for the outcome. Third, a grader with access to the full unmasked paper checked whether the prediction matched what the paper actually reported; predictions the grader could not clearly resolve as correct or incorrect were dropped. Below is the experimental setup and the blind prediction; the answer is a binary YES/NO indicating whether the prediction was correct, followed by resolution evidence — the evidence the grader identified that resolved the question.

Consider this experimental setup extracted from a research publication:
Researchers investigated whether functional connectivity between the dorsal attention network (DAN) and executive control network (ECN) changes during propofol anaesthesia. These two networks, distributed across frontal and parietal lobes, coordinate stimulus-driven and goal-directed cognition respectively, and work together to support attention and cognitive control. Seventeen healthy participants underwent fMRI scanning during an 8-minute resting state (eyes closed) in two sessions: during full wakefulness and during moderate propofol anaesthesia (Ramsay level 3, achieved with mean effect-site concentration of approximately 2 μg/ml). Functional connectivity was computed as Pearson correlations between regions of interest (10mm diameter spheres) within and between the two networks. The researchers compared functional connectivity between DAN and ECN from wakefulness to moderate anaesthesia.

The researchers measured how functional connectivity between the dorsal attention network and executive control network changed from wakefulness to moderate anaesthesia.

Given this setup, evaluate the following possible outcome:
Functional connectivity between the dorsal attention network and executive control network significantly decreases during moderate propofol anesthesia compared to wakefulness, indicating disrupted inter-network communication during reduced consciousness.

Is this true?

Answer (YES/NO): NO